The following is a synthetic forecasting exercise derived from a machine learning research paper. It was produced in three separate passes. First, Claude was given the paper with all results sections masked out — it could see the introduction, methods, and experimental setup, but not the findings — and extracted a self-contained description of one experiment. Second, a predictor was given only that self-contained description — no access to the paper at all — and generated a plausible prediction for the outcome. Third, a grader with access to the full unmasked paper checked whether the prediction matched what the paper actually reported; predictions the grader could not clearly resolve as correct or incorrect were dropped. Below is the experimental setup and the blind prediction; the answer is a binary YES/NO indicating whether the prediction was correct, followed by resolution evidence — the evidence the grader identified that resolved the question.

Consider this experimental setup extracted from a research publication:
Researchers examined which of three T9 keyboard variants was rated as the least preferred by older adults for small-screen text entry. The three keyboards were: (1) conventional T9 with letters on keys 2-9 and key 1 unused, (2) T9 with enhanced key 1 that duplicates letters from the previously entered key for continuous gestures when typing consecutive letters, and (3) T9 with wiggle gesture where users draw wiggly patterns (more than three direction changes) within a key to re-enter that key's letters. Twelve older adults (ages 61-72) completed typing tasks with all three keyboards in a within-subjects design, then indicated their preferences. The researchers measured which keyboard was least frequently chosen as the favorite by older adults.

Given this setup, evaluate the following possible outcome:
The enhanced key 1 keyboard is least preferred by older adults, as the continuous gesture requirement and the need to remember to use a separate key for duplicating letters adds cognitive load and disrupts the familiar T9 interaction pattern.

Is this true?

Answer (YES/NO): NO